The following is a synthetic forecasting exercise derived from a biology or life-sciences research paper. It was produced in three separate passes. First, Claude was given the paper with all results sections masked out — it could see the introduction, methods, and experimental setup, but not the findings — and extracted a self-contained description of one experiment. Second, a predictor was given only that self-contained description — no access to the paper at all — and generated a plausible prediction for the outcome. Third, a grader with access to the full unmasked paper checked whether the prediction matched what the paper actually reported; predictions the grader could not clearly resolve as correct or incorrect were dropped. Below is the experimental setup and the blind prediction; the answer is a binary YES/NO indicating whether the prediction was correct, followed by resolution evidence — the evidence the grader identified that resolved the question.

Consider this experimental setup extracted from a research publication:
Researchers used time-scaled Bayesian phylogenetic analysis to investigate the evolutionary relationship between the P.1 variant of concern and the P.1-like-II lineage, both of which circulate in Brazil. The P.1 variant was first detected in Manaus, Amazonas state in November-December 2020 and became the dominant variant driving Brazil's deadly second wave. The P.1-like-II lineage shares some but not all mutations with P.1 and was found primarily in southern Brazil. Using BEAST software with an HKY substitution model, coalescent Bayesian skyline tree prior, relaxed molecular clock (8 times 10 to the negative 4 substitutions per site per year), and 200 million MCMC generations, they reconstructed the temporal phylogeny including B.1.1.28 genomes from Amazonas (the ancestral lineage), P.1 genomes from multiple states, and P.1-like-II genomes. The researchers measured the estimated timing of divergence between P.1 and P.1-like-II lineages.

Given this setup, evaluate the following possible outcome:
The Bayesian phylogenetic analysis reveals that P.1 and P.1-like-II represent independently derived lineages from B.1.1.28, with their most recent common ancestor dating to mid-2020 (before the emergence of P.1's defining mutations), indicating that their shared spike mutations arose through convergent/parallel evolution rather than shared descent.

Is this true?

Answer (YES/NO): NO